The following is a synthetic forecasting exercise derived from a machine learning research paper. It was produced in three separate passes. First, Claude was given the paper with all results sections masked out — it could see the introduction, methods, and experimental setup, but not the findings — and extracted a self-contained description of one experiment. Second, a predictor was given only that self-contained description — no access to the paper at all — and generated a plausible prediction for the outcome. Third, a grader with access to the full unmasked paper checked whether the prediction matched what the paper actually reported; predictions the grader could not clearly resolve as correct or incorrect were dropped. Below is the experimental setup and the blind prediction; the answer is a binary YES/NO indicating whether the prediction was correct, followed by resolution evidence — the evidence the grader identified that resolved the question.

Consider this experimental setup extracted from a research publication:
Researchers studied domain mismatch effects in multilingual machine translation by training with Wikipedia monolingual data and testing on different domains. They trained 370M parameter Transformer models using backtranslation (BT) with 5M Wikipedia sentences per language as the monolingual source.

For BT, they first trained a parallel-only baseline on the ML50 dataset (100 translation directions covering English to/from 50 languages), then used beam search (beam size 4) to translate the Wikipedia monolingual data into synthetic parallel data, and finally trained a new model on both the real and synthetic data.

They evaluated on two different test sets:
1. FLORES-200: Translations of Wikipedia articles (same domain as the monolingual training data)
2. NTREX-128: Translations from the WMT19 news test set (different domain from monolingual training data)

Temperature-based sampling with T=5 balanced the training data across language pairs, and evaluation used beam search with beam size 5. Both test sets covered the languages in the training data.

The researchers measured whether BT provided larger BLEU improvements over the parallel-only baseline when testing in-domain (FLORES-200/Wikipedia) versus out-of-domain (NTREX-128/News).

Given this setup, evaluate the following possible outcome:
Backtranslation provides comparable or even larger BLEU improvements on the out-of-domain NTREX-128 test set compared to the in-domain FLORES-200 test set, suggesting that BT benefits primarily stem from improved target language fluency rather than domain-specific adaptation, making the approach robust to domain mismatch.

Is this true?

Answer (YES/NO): NO